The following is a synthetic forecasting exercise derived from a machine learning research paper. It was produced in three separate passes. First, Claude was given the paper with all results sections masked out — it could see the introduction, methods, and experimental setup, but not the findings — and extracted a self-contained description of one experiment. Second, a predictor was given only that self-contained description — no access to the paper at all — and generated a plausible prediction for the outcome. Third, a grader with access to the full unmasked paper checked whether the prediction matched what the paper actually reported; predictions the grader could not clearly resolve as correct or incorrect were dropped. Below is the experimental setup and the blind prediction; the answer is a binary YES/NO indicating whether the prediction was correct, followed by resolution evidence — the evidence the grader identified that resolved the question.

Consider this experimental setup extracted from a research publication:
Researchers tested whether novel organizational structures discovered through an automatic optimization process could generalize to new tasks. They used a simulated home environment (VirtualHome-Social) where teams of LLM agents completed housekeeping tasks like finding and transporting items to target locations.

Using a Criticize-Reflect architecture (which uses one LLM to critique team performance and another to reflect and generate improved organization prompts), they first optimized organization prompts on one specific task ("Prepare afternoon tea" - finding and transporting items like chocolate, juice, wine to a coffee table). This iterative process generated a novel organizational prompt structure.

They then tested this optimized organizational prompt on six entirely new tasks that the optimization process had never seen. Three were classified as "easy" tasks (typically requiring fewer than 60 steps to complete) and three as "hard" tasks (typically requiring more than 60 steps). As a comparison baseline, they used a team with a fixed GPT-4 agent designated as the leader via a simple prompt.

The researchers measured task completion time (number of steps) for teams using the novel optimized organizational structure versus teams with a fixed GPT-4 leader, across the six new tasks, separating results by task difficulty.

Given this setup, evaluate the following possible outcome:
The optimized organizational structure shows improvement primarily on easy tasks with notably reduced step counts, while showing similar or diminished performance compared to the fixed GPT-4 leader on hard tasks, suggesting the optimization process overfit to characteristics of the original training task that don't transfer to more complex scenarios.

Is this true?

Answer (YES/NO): NO